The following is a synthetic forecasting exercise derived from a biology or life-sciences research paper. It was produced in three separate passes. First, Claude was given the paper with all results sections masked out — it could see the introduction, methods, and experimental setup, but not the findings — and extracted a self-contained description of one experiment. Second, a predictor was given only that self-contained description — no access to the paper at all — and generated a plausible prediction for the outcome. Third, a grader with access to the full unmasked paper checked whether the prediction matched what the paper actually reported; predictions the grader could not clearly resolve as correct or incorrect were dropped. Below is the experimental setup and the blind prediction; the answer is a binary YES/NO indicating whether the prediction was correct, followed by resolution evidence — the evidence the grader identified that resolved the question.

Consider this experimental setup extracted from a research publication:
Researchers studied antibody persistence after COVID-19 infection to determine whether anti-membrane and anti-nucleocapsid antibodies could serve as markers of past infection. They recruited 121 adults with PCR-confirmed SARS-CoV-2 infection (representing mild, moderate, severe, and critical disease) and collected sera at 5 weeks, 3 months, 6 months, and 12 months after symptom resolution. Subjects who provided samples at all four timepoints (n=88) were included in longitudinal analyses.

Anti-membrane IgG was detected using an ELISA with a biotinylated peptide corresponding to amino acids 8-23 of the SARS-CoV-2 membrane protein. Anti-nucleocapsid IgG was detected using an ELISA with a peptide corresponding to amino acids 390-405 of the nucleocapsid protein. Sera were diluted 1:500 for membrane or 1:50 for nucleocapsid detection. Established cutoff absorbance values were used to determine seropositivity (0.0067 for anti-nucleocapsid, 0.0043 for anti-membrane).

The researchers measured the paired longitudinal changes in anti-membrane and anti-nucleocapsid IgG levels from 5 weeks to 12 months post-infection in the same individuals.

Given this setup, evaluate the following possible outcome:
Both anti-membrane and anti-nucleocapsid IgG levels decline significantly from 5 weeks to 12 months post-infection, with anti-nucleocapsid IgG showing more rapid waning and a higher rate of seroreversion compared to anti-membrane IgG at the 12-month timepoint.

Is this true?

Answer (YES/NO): NO